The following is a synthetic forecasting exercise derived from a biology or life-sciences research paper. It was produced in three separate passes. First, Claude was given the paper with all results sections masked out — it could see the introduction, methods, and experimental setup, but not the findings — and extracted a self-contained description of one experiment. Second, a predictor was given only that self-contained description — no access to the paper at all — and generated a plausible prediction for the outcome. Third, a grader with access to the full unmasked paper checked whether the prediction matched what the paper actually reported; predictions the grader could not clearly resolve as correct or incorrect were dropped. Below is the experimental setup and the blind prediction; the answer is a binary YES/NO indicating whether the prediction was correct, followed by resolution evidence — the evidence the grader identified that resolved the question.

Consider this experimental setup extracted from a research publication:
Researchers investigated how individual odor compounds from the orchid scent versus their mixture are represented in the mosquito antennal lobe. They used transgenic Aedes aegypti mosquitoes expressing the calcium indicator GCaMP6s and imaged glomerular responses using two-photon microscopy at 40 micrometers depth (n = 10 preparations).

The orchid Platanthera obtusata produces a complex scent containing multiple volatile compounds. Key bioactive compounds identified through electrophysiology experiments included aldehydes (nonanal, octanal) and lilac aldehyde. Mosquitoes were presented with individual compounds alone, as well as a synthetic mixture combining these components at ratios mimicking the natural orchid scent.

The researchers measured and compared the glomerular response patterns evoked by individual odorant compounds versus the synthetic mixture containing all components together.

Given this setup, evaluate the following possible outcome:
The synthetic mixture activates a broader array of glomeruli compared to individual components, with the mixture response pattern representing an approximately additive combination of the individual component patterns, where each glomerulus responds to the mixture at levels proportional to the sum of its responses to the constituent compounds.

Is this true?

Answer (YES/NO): NO